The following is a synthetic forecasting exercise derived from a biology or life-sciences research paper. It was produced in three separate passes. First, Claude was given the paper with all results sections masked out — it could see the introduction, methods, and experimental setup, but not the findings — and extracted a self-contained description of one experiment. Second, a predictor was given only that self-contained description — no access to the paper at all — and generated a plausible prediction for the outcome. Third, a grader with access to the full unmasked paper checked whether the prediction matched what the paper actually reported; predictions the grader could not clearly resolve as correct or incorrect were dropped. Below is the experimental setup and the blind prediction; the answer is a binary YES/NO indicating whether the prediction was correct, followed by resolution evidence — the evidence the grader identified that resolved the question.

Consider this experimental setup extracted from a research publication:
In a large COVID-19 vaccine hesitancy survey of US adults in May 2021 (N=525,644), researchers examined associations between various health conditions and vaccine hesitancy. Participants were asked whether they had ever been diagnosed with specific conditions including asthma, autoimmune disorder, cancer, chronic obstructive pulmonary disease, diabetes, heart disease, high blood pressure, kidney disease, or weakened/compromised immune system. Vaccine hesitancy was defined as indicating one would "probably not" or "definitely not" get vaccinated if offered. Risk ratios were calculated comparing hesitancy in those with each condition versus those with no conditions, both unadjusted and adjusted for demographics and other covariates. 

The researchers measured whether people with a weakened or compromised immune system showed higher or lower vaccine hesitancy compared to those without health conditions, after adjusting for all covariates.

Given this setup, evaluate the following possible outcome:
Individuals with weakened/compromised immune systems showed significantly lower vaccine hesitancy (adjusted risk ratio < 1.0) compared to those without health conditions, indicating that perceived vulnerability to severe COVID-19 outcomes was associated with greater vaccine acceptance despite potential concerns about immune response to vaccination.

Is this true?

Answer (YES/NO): NO